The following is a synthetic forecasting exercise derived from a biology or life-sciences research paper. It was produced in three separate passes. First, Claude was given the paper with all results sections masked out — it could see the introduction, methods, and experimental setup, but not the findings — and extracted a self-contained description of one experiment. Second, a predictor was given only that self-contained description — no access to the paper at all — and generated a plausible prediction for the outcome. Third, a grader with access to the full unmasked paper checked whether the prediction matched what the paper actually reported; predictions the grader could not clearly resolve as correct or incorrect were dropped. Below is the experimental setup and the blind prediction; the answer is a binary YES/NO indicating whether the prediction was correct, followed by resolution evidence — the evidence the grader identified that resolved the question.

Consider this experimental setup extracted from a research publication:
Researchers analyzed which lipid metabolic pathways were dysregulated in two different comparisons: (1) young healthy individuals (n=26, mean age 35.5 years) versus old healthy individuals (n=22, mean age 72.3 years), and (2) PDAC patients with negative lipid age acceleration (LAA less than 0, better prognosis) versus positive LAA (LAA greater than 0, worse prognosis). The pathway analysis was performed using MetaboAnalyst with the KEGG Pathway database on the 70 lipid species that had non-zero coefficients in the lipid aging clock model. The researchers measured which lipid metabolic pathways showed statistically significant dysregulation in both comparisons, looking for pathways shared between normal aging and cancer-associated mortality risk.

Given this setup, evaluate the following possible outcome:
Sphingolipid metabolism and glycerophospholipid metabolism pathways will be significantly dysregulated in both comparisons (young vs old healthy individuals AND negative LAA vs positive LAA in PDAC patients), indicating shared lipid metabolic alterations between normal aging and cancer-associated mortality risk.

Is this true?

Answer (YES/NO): NO